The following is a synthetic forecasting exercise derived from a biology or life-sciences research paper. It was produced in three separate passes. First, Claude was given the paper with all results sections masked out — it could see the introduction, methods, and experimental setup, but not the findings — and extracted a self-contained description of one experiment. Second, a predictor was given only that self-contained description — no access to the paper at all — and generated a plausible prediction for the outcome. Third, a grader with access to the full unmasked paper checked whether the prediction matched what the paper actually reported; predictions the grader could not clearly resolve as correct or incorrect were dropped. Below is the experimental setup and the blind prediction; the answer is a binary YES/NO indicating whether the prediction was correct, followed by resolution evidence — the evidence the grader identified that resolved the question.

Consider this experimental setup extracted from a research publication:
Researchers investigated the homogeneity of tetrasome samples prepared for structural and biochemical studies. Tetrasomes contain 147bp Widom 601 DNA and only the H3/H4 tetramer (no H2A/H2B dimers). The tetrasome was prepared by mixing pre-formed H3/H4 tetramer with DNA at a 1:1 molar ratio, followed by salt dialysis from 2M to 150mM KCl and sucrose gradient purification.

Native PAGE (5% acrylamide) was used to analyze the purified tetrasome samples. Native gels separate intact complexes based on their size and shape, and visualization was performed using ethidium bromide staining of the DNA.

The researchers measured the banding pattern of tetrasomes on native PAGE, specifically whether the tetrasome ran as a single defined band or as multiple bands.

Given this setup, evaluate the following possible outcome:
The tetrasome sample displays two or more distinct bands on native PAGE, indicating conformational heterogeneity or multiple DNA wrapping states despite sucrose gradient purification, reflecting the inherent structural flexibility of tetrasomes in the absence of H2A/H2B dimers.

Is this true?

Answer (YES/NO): YES